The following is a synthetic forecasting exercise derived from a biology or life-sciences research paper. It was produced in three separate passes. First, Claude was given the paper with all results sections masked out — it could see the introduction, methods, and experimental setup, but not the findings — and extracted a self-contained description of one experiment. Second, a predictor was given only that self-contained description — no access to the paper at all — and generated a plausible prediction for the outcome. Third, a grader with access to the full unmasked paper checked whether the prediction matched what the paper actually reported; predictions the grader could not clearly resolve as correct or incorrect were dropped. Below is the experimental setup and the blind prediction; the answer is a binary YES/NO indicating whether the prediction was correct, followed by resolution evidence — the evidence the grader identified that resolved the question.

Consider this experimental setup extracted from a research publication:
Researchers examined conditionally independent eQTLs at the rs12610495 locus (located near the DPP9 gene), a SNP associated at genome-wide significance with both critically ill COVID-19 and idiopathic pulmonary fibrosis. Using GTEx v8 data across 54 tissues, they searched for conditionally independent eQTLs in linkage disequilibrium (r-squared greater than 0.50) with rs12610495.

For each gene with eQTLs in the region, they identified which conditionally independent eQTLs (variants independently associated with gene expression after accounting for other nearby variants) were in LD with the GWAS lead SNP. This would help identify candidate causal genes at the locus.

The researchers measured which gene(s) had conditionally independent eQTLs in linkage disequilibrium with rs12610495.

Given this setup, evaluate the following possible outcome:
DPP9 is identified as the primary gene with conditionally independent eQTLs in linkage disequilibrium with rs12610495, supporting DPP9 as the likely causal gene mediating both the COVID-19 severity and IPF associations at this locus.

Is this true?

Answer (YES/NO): YES